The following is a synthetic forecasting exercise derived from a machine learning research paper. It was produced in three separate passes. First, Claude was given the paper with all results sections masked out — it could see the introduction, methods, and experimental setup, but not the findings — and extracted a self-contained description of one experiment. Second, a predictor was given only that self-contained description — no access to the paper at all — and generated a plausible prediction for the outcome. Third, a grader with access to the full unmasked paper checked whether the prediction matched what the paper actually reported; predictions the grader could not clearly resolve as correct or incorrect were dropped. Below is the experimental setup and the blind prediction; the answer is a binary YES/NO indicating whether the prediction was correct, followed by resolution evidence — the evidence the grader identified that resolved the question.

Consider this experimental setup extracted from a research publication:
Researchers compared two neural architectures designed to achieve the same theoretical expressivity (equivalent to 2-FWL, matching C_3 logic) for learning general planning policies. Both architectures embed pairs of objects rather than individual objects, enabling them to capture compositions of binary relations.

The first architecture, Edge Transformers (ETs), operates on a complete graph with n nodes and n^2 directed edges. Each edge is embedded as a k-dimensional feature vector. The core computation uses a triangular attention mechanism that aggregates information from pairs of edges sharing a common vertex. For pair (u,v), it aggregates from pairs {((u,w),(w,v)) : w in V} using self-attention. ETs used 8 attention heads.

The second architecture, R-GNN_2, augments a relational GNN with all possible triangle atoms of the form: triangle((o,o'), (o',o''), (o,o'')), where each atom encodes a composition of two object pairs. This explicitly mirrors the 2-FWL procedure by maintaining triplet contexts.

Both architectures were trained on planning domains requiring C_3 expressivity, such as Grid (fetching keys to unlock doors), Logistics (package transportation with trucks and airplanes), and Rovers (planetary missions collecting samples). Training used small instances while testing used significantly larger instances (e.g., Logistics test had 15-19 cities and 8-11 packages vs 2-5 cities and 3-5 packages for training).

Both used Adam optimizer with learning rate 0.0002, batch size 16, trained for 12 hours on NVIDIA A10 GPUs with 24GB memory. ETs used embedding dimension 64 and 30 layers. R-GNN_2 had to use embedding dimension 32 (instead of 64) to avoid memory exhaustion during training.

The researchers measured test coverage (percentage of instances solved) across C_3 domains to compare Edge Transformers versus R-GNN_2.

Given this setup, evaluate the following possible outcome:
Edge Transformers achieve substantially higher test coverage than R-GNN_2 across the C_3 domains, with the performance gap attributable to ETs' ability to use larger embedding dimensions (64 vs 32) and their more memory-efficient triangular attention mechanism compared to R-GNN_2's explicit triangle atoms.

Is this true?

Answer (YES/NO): NO